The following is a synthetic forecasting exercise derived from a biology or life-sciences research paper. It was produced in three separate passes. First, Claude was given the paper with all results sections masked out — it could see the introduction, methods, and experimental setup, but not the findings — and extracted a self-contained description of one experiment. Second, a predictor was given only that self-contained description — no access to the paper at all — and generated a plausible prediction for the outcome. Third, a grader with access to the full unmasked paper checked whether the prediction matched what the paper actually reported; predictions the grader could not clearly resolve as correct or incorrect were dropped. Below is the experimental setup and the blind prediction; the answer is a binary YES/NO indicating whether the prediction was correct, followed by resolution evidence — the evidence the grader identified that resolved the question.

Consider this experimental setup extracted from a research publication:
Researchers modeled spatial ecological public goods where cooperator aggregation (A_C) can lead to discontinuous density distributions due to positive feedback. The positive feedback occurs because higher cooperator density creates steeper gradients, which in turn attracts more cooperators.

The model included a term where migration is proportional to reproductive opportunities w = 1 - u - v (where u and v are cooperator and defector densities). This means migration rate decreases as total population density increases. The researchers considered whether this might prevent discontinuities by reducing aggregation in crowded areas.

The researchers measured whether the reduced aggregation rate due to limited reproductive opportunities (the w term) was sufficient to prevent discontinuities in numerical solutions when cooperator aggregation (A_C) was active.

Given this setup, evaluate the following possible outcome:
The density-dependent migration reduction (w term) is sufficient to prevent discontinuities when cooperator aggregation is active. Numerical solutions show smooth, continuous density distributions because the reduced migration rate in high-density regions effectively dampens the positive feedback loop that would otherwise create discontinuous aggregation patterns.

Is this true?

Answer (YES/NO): NO